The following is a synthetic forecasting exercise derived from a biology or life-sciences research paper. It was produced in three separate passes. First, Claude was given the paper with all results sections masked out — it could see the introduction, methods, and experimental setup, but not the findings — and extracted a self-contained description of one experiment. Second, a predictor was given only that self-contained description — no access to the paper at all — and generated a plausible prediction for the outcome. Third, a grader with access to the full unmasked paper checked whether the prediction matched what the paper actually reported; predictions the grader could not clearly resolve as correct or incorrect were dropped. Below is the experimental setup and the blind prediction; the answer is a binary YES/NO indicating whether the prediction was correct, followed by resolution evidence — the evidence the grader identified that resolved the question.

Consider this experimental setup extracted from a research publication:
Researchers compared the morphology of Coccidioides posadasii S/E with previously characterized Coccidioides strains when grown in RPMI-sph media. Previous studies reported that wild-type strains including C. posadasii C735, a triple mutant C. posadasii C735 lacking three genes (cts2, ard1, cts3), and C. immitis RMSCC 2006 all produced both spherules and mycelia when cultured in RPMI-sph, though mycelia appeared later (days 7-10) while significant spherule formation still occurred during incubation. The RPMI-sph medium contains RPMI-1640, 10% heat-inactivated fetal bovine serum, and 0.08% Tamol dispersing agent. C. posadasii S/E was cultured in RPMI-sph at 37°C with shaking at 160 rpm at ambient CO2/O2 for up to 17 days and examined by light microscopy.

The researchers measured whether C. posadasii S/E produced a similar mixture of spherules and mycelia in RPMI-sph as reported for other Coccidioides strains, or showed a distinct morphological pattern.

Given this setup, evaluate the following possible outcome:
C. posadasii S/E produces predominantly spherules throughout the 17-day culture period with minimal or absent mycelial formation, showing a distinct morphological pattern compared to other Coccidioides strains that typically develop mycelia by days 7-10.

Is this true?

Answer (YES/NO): NO